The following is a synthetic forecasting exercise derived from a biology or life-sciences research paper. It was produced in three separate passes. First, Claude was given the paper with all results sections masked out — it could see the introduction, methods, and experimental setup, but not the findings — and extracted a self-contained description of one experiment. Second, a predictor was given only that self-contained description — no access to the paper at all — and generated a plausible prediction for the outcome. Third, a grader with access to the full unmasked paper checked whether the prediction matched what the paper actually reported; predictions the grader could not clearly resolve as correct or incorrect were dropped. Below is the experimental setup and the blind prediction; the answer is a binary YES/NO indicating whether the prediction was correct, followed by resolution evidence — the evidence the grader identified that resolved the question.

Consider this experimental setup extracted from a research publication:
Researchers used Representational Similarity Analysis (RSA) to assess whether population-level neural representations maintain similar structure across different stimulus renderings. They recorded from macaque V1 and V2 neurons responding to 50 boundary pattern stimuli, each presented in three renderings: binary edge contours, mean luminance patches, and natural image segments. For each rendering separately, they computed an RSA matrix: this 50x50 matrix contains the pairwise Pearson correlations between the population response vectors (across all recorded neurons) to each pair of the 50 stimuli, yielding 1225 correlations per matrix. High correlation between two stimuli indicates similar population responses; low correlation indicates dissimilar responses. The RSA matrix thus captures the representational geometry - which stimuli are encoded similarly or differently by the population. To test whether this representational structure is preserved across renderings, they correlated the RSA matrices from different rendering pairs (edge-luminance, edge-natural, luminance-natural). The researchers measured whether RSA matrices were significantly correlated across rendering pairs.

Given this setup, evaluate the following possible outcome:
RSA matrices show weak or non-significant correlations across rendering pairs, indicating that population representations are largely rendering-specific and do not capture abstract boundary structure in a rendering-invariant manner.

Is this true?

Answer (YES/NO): NO